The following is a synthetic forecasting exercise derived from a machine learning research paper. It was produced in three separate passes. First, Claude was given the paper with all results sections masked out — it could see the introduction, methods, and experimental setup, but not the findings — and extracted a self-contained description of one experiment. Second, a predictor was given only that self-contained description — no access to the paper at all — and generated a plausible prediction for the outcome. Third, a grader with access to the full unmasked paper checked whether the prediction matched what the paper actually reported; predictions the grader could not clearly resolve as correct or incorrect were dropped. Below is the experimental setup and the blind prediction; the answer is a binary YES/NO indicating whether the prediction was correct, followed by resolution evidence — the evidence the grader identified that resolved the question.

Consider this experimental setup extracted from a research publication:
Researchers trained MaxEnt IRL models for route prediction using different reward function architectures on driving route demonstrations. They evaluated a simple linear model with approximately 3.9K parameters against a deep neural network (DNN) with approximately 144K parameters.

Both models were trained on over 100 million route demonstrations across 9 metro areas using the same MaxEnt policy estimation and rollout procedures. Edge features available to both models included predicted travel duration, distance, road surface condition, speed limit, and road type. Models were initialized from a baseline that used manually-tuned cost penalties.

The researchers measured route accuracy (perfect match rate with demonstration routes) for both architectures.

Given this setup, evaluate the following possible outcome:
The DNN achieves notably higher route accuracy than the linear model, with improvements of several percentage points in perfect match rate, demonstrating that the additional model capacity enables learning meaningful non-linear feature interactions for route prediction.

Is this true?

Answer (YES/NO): NO